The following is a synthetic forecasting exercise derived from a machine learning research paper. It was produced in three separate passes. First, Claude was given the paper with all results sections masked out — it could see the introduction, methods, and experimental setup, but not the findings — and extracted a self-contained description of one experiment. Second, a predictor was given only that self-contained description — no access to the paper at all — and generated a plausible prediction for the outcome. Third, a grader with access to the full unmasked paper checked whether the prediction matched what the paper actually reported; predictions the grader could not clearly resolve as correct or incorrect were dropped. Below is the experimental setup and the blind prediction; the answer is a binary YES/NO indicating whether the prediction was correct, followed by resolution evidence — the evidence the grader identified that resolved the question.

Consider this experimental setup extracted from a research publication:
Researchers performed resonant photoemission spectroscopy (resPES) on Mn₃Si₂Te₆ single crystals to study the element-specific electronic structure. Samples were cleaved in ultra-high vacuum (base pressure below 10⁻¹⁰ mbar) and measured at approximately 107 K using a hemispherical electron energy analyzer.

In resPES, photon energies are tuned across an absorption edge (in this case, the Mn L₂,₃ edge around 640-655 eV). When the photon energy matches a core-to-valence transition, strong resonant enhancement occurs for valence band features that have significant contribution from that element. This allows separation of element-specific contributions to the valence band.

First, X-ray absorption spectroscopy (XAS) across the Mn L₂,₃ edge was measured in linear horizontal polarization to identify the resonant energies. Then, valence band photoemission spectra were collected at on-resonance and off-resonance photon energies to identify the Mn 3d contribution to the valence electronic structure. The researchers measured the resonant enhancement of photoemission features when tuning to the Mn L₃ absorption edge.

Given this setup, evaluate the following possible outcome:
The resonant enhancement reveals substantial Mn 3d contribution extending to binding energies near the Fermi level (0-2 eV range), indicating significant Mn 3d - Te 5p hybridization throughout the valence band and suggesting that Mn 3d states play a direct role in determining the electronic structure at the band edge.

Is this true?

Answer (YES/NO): YES